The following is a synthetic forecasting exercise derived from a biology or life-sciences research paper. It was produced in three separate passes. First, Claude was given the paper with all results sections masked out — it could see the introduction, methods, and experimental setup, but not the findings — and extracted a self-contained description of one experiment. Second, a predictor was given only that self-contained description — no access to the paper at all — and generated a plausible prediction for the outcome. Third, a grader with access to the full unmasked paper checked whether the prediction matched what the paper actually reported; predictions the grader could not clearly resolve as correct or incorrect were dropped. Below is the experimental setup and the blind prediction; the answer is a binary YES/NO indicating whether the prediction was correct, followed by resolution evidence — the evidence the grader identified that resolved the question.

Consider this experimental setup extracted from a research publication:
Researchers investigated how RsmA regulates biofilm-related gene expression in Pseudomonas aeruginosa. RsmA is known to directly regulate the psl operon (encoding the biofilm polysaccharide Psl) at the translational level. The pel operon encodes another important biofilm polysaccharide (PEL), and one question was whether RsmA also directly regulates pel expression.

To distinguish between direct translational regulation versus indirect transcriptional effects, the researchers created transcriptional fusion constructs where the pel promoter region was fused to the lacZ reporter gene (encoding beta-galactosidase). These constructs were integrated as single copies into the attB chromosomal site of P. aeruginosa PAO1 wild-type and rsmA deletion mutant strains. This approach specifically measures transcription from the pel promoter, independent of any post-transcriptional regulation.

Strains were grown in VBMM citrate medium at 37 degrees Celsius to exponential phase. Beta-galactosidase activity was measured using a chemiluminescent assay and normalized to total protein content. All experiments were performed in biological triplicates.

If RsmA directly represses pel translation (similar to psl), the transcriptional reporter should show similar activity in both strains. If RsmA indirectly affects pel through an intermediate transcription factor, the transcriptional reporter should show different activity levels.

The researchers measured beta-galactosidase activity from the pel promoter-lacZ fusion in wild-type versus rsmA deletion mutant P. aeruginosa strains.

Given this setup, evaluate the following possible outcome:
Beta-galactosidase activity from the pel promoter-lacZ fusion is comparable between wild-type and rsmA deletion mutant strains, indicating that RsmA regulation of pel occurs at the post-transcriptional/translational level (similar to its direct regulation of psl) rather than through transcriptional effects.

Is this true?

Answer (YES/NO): NO